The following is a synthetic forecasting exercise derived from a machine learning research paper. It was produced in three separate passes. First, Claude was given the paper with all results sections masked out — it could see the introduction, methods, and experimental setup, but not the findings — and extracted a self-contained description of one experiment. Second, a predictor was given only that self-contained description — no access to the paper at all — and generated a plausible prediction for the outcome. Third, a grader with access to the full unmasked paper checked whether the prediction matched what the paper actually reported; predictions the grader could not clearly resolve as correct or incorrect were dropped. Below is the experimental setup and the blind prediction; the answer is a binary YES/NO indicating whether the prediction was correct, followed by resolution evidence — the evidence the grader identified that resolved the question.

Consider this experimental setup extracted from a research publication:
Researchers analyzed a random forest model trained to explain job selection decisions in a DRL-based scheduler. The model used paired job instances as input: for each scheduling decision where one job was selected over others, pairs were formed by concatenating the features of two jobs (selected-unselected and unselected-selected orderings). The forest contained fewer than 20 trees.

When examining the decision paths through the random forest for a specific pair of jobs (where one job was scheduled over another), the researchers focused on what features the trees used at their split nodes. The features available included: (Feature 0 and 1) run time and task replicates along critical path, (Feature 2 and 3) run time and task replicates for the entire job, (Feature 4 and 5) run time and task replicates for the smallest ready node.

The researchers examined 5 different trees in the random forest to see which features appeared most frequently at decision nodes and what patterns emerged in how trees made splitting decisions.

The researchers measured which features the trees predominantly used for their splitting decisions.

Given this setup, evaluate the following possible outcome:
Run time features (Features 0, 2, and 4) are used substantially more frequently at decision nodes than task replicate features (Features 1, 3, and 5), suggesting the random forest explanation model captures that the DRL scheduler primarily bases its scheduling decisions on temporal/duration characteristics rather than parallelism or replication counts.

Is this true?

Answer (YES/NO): NO